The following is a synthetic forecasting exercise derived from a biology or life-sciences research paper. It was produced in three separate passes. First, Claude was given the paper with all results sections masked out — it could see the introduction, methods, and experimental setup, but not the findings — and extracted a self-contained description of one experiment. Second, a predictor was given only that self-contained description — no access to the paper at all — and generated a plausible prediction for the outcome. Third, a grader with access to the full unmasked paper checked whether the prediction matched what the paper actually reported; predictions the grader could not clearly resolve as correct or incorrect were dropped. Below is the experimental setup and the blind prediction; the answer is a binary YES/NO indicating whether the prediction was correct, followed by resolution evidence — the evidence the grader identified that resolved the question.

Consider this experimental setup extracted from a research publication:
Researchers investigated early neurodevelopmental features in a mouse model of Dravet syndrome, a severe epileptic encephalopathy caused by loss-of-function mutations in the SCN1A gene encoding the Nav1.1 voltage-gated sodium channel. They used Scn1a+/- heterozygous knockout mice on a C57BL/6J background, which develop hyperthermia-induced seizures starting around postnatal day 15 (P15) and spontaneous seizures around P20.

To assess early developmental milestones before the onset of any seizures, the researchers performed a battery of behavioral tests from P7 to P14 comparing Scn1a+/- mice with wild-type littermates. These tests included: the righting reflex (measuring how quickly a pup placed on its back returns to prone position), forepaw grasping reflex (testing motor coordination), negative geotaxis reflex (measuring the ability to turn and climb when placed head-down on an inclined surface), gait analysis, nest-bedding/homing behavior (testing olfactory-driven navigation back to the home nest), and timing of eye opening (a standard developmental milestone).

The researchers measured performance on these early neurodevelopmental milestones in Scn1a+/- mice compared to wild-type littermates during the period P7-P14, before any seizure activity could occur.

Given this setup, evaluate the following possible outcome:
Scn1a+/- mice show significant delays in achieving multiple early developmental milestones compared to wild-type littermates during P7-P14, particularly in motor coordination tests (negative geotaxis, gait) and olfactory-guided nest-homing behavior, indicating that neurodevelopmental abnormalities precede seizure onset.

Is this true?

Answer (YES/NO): NO